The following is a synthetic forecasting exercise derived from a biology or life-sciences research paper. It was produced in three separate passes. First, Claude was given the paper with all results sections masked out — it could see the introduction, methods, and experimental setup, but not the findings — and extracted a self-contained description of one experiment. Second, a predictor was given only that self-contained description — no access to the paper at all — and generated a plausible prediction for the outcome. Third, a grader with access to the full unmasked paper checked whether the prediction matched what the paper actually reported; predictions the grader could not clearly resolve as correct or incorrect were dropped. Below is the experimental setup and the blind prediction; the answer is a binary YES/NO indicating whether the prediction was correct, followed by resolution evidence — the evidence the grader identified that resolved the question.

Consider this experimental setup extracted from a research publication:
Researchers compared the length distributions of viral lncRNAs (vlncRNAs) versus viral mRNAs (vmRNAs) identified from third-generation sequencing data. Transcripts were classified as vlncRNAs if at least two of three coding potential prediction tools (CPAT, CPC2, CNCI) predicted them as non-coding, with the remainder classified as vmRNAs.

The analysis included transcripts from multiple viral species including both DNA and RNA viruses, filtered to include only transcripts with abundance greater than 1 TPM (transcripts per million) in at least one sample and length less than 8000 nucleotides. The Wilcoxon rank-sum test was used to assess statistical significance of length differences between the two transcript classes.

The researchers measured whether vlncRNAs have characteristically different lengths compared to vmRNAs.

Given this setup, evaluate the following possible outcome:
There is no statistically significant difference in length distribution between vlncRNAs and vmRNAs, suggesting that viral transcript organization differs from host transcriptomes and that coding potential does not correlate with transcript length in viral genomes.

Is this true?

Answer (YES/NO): NO